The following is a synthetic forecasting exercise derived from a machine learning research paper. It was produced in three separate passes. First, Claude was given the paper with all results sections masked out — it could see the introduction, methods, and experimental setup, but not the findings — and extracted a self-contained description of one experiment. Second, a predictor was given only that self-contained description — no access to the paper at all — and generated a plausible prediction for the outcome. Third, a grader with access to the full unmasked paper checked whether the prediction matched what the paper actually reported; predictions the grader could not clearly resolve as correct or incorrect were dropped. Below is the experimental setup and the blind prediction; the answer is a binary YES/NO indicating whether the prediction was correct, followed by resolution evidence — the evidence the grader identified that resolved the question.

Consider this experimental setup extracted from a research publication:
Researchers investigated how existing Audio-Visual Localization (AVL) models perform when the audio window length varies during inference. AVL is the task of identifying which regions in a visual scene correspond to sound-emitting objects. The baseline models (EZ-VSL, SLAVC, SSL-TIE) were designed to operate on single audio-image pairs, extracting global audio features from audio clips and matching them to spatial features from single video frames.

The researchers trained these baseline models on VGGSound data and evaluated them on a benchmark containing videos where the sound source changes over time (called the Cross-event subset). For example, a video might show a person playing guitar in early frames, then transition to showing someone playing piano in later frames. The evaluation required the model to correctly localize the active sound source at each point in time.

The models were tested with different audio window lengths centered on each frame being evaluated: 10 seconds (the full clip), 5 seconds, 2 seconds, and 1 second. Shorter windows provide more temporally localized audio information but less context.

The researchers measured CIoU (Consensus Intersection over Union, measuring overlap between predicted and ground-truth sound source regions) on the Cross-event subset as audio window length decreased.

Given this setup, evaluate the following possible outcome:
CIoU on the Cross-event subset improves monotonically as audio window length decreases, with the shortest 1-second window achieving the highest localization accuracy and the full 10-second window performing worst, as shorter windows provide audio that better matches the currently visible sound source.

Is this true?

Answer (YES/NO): NO